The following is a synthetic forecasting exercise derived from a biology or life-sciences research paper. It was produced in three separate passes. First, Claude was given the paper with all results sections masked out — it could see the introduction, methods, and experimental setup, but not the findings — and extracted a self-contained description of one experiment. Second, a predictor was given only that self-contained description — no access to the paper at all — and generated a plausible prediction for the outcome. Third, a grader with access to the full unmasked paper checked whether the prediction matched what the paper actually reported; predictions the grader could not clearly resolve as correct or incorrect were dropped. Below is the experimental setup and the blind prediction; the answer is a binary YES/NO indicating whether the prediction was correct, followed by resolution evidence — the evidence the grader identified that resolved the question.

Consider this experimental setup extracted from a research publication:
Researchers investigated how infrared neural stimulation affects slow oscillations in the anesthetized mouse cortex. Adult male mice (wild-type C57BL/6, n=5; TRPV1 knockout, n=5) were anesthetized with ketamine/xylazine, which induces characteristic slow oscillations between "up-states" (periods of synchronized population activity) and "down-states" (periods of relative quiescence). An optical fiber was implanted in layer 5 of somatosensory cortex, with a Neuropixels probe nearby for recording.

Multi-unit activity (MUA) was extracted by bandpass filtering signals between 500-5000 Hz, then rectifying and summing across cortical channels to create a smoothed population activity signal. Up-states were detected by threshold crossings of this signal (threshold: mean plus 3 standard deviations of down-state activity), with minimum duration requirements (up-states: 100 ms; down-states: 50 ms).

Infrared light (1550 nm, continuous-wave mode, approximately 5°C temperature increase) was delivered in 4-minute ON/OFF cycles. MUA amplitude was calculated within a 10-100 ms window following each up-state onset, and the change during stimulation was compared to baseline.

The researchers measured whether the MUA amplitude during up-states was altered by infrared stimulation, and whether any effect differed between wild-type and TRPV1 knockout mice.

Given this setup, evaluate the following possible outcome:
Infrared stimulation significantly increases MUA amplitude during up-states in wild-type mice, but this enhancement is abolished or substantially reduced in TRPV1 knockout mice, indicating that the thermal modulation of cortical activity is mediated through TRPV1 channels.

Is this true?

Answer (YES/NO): NO